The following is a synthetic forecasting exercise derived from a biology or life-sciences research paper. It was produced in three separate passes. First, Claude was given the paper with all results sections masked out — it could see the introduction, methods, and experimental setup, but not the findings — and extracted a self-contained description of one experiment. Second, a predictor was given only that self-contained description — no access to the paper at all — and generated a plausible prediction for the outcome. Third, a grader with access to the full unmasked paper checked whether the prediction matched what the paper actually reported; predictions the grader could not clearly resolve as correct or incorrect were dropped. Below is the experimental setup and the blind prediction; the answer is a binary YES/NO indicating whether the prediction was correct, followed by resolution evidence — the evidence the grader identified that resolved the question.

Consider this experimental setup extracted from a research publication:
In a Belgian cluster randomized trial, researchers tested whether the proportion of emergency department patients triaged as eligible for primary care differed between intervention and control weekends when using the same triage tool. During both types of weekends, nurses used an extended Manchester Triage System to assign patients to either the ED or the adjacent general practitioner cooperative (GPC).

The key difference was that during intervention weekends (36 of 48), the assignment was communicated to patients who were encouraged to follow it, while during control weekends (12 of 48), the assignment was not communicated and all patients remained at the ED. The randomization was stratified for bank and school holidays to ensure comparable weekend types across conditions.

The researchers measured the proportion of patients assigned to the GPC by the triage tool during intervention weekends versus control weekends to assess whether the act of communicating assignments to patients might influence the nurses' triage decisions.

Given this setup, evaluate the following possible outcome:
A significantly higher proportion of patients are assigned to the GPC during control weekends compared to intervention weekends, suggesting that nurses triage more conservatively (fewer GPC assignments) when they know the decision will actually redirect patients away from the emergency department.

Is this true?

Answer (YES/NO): YES